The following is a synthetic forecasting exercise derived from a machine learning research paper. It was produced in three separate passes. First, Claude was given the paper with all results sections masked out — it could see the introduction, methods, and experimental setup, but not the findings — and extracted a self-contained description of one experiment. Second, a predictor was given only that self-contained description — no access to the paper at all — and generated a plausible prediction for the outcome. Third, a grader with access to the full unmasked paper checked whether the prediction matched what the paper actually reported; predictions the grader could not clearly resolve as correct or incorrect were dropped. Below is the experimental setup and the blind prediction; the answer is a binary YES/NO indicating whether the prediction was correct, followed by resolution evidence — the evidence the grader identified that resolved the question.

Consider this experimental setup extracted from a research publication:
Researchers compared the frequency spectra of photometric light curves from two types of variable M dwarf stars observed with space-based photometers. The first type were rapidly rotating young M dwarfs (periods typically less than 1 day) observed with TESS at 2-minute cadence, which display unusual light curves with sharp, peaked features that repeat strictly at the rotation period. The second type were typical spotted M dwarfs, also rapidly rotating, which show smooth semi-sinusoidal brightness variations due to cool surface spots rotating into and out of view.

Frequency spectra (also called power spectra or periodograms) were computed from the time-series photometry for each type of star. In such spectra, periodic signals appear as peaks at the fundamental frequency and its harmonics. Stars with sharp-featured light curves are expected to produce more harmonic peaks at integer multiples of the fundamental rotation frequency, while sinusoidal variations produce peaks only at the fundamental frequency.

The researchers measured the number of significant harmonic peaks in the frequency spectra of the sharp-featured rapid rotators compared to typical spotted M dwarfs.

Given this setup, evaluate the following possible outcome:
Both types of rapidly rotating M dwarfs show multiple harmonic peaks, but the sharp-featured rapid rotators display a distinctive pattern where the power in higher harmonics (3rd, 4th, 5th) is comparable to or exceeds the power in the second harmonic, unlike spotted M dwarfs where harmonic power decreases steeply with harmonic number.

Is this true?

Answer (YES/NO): NO